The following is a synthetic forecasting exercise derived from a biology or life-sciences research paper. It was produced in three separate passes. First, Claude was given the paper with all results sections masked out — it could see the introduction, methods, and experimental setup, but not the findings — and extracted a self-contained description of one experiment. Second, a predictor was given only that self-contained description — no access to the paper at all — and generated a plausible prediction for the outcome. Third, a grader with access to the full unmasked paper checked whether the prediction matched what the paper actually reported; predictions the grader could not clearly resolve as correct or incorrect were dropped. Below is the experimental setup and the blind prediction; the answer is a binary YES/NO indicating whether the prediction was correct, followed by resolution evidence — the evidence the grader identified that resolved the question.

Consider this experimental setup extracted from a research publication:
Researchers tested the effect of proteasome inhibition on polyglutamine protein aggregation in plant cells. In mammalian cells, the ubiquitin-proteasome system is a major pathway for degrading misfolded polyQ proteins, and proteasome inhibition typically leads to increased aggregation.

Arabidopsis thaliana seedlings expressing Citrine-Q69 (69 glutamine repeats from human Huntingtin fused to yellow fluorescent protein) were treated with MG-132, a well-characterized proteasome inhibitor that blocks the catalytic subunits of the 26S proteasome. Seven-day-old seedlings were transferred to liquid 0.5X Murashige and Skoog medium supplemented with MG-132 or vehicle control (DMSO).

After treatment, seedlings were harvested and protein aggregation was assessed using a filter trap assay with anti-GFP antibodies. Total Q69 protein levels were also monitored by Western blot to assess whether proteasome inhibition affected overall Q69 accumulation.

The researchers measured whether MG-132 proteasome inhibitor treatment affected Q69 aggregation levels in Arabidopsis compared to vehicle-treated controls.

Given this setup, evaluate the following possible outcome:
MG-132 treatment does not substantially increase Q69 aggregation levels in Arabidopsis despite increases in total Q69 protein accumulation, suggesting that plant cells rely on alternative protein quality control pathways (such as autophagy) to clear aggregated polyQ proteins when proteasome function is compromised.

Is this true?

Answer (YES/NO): NO